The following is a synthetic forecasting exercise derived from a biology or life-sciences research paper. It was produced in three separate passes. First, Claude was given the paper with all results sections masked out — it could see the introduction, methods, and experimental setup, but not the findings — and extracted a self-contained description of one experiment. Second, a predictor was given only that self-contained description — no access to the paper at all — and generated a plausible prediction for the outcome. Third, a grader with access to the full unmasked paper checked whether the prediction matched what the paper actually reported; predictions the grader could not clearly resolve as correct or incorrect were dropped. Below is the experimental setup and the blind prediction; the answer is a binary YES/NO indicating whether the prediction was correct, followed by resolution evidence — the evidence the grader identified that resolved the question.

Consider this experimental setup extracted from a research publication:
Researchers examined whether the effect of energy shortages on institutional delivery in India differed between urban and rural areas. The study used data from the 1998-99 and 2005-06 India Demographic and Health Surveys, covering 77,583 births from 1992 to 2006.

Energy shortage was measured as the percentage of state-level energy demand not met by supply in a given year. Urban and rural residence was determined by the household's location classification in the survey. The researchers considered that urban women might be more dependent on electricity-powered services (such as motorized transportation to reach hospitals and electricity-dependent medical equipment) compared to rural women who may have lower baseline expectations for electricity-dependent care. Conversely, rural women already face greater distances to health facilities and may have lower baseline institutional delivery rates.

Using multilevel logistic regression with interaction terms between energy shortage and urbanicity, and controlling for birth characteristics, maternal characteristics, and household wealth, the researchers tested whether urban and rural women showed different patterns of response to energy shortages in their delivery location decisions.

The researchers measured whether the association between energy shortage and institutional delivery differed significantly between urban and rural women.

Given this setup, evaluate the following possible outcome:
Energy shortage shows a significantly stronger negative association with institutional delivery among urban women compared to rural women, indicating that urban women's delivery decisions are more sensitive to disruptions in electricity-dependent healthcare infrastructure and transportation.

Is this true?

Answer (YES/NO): NO